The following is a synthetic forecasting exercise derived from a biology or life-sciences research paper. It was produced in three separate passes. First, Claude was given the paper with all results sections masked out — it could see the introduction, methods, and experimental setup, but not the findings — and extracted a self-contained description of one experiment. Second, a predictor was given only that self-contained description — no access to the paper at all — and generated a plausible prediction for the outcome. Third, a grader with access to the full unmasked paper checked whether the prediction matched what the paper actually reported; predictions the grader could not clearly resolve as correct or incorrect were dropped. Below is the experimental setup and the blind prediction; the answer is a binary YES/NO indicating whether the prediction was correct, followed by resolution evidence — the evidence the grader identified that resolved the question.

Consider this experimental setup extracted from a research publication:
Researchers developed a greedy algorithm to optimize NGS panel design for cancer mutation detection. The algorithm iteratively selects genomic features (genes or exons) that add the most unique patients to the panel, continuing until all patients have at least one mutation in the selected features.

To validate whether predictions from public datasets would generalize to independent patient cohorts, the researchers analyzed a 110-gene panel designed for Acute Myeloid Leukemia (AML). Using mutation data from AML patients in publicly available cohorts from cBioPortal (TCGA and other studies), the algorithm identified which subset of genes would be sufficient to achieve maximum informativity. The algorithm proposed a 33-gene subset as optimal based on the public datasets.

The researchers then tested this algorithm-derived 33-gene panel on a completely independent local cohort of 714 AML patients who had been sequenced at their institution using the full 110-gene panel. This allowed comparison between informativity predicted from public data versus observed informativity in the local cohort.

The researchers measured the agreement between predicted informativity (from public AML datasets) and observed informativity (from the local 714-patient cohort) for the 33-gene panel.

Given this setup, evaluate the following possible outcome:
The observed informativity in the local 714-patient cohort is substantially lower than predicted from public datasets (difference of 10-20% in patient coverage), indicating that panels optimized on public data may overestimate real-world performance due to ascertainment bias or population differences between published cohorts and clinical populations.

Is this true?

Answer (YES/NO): NO